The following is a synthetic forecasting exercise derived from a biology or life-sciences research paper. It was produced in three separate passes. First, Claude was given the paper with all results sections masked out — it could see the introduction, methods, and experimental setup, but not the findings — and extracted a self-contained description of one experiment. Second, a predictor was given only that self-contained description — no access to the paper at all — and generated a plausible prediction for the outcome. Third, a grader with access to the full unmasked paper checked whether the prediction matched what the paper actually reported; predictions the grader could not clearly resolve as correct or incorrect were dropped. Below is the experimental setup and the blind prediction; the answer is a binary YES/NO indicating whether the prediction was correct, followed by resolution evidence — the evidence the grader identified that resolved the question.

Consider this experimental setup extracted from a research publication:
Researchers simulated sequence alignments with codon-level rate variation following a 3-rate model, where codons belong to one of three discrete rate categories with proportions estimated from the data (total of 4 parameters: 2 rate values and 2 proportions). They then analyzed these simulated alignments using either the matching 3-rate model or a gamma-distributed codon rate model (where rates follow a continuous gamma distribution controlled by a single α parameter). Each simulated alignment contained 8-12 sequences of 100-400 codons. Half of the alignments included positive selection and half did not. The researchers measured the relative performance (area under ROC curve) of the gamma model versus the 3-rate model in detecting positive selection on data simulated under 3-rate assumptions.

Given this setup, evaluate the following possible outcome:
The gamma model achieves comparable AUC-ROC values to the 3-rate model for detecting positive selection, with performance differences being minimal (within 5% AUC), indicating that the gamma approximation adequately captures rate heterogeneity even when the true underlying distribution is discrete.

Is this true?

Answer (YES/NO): YES